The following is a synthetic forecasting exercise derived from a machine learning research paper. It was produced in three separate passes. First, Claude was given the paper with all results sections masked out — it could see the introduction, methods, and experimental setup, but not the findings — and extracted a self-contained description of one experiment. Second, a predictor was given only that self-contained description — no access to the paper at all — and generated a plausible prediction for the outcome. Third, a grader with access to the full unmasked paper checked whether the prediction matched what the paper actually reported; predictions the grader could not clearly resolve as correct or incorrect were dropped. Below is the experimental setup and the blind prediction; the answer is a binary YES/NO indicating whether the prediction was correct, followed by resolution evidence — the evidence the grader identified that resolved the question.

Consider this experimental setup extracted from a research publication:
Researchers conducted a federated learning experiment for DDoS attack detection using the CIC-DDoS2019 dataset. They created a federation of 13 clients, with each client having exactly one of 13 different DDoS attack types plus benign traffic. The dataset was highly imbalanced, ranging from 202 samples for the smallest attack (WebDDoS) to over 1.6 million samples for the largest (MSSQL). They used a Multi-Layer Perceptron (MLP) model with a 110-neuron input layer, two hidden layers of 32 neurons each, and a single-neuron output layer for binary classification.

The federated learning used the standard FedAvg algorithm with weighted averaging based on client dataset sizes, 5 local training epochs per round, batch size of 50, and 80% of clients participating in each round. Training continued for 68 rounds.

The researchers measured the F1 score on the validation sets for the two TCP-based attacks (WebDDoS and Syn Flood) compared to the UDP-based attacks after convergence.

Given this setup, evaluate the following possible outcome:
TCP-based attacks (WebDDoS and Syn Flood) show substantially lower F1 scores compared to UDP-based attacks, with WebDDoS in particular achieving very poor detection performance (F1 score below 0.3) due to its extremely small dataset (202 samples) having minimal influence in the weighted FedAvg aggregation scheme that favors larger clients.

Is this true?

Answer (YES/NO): NO